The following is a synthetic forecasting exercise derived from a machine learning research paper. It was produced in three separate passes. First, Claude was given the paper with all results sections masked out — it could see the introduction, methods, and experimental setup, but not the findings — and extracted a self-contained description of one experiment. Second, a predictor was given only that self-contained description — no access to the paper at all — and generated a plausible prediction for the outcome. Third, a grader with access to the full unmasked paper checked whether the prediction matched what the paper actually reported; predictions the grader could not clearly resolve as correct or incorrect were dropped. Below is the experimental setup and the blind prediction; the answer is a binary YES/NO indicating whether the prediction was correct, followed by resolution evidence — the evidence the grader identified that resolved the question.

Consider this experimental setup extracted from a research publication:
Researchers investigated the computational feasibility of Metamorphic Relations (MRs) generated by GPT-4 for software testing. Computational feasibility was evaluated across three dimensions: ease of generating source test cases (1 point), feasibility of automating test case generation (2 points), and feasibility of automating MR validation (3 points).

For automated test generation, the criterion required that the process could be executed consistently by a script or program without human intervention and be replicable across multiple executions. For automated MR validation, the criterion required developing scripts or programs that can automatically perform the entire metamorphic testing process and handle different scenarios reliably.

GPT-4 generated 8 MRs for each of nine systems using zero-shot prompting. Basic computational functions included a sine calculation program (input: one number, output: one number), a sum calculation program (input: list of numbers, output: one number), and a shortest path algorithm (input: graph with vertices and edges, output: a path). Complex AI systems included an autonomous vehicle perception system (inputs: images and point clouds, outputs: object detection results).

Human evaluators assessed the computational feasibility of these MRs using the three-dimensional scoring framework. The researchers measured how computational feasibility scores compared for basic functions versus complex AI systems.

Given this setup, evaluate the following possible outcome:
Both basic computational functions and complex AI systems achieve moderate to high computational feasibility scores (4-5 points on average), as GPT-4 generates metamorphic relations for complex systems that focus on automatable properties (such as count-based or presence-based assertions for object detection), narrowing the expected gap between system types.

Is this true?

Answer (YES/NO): NO